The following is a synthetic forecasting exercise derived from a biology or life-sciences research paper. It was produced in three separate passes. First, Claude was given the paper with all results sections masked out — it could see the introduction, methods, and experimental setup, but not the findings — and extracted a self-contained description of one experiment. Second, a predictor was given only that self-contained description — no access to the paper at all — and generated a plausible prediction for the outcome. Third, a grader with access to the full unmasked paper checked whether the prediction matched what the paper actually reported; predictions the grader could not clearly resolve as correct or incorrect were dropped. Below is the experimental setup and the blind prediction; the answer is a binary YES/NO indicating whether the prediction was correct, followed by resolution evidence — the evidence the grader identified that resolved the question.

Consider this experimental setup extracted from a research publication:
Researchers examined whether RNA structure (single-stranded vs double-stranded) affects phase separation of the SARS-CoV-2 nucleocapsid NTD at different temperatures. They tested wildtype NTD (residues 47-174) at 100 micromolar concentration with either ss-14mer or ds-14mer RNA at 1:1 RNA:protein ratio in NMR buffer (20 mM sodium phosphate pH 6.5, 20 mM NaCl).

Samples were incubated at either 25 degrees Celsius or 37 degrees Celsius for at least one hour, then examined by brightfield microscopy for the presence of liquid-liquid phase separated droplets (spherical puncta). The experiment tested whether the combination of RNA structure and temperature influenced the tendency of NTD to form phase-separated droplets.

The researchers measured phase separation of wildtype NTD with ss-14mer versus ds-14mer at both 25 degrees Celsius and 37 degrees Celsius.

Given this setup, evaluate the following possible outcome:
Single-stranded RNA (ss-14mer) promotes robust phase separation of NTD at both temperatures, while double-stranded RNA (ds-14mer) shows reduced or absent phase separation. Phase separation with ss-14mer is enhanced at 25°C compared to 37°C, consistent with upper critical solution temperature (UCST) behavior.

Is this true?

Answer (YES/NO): NO